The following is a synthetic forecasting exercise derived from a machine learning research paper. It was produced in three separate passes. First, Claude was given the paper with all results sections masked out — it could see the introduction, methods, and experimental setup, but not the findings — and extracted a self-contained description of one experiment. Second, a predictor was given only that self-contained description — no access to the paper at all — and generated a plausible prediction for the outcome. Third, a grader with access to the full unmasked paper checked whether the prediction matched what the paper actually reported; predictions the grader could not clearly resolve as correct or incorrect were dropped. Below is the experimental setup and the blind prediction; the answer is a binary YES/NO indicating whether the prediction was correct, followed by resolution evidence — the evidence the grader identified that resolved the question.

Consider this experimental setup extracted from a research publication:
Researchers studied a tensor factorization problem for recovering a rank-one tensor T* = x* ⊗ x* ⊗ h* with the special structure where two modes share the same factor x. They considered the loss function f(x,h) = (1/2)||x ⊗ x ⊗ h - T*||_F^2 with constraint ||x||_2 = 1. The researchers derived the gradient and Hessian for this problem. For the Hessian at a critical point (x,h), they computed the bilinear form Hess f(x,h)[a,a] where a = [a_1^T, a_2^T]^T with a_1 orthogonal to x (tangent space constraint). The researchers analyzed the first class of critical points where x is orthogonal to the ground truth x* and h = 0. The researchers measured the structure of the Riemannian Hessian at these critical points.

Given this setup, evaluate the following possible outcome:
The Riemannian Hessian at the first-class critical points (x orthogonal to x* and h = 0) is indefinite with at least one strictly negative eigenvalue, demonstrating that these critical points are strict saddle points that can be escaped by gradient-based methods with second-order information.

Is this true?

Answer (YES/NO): NO